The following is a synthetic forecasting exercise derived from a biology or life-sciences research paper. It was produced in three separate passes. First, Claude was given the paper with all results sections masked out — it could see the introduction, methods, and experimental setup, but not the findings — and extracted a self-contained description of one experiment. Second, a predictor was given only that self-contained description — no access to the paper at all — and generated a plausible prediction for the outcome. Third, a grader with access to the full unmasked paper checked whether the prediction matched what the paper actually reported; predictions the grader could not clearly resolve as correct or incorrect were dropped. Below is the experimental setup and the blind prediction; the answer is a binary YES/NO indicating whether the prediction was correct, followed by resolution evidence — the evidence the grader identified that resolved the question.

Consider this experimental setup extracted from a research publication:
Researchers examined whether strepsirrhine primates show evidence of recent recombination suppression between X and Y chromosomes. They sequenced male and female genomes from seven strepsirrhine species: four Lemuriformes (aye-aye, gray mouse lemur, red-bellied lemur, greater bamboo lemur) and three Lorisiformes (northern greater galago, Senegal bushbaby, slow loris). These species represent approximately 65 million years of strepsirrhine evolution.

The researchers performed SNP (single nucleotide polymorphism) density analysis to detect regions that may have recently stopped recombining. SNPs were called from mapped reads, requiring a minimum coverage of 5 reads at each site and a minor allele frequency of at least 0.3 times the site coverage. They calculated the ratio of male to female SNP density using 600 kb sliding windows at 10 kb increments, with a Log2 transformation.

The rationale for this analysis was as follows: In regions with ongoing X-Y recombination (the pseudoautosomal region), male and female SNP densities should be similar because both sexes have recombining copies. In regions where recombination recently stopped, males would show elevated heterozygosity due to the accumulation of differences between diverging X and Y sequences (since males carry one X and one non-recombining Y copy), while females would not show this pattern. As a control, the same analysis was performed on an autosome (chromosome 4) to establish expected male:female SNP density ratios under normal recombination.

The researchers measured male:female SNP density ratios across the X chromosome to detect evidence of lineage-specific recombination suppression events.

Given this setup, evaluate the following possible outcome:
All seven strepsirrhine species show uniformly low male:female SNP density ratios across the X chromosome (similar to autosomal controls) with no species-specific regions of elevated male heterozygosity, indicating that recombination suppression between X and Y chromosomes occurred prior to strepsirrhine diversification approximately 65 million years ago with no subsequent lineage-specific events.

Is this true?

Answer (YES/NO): NO